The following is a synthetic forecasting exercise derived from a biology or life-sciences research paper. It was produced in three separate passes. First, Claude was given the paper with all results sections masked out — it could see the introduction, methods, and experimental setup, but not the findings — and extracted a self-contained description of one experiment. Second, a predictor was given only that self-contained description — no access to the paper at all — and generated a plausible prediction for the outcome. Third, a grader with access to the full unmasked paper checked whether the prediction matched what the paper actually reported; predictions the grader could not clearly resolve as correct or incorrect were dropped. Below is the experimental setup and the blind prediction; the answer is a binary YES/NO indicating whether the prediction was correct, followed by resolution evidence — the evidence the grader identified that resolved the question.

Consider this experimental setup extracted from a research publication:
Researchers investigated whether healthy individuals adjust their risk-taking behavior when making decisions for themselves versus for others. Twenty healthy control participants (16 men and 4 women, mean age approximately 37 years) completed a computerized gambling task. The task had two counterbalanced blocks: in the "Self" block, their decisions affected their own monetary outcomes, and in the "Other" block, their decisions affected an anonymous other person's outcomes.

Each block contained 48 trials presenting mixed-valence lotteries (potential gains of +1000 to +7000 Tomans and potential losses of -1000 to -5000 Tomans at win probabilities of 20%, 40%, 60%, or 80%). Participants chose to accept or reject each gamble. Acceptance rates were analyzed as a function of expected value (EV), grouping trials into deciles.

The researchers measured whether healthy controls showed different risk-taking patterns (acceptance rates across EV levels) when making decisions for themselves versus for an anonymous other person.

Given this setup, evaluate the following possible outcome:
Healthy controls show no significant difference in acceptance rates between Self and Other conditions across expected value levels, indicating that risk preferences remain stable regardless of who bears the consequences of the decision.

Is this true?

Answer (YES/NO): YES